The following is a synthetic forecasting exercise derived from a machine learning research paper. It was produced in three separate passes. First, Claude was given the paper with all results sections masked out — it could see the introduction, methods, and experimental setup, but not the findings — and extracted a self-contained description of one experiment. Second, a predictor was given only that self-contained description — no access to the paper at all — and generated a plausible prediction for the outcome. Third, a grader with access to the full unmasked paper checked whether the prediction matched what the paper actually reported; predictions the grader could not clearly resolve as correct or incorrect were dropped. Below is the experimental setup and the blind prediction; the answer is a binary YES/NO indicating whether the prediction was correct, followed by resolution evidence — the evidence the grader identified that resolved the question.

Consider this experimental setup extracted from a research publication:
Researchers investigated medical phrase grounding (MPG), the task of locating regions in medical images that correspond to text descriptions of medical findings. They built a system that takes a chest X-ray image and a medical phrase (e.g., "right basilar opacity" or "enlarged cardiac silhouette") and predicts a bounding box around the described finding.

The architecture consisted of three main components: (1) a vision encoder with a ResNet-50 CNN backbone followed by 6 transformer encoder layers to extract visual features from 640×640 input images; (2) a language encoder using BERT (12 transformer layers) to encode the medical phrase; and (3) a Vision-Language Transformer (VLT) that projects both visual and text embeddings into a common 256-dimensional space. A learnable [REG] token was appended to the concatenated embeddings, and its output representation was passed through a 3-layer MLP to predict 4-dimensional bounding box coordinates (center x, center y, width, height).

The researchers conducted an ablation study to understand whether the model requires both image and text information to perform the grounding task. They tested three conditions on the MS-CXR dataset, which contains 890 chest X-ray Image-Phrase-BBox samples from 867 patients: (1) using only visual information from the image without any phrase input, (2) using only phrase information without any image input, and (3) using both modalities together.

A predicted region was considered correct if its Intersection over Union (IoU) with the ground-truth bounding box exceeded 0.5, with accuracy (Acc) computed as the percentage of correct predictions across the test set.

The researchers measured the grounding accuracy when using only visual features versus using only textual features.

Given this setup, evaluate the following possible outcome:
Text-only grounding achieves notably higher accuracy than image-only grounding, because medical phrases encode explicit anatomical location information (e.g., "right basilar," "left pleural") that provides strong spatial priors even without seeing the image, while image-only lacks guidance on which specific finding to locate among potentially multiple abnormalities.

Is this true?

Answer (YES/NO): NO